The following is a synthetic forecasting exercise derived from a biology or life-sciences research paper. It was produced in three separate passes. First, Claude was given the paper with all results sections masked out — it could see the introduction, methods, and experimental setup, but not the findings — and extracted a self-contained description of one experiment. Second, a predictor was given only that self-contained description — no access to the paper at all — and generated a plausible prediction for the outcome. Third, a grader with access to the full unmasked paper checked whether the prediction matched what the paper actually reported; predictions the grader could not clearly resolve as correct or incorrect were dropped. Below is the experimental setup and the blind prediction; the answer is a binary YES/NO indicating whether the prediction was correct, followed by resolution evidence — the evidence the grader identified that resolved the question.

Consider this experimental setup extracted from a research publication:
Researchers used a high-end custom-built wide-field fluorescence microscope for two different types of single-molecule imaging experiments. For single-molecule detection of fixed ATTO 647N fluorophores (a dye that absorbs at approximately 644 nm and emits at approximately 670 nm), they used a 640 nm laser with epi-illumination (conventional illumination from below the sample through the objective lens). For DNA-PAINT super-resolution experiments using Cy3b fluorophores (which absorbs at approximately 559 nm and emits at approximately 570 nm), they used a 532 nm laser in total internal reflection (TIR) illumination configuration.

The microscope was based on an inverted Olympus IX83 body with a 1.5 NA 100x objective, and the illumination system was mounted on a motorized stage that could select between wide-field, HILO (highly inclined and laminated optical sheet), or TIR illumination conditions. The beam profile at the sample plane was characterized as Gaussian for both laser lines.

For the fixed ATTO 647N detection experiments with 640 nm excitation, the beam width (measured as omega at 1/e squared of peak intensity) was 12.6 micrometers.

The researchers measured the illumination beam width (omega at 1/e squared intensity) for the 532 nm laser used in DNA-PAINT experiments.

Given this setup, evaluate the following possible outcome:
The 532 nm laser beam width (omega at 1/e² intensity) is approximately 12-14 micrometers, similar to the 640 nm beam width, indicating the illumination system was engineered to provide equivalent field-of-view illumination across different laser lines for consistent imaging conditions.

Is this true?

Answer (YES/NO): NO